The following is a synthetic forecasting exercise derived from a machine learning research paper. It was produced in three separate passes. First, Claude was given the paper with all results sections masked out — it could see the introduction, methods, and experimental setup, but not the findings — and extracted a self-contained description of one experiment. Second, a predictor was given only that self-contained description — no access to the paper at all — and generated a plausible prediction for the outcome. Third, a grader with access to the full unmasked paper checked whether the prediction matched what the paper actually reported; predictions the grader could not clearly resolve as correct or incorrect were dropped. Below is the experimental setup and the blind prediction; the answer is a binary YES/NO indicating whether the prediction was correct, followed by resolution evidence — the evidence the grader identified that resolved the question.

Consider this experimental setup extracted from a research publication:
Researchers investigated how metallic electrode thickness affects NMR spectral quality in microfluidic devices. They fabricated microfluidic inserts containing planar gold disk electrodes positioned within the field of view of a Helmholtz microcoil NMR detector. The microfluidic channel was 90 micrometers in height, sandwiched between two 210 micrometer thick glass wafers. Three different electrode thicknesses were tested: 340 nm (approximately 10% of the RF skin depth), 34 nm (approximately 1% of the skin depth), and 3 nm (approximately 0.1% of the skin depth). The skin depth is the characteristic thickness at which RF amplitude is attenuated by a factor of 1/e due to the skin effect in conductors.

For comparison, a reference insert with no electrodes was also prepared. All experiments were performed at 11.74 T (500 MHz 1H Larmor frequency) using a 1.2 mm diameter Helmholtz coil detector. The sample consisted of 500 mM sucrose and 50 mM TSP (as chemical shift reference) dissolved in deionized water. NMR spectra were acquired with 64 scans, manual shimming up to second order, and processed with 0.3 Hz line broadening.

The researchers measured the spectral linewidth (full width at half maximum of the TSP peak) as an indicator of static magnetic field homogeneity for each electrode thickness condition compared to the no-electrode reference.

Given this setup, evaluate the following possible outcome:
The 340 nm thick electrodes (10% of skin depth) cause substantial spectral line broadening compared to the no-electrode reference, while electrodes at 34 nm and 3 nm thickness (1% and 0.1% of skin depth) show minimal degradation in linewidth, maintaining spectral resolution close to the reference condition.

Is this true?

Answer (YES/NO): NO